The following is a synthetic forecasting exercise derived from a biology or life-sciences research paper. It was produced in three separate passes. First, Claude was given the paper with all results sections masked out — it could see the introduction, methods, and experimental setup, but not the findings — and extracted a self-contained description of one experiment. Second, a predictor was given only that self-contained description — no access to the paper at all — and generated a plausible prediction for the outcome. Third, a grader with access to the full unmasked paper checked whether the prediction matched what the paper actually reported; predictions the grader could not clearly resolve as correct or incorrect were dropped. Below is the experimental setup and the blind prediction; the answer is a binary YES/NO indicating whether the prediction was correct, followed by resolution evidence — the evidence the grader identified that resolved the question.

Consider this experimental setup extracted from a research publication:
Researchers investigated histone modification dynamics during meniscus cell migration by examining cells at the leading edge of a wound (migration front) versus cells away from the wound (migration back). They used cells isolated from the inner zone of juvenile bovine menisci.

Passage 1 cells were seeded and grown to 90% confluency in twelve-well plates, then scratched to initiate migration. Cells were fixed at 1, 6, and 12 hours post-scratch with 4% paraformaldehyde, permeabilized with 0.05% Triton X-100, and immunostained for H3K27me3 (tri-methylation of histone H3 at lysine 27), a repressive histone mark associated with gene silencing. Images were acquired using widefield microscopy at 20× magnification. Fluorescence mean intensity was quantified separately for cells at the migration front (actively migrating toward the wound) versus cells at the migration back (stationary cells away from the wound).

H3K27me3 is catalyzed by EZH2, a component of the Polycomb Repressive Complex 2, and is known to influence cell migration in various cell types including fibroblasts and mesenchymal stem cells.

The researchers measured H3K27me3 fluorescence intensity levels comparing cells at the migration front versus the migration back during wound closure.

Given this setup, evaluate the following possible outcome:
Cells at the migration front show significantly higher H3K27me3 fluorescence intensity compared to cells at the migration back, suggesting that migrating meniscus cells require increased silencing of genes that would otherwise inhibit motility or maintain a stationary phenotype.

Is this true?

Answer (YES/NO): YES